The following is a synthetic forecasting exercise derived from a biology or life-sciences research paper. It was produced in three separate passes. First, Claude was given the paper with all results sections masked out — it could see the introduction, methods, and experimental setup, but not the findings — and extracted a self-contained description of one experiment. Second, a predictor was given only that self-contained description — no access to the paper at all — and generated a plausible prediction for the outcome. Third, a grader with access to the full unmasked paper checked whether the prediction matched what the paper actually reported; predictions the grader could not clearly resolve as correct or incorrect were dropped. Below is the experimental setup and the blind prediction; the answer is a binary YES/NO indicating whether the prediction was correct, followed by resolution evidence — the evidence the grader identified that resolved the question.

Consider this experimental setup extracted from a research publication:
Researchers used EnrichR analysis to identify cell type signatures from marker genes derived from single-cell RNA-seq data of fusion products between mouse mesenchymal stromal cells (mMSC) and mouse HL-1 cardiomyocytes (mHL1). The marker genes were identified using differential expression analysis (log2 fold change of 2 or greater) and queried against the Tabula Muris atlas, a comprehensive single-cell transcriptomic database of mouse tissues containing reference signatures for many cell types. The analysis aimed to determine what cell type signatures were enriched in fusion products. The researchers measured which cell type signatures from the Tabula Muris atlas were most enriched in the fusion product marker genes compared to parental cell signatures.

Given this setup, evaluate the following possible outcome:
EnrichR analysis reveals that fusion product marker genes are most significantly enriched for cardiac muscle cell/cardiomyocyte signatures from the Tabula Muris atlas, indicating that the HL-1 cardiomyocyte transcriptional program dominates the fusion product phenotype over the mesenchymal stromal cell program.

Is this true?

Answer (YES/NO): NO